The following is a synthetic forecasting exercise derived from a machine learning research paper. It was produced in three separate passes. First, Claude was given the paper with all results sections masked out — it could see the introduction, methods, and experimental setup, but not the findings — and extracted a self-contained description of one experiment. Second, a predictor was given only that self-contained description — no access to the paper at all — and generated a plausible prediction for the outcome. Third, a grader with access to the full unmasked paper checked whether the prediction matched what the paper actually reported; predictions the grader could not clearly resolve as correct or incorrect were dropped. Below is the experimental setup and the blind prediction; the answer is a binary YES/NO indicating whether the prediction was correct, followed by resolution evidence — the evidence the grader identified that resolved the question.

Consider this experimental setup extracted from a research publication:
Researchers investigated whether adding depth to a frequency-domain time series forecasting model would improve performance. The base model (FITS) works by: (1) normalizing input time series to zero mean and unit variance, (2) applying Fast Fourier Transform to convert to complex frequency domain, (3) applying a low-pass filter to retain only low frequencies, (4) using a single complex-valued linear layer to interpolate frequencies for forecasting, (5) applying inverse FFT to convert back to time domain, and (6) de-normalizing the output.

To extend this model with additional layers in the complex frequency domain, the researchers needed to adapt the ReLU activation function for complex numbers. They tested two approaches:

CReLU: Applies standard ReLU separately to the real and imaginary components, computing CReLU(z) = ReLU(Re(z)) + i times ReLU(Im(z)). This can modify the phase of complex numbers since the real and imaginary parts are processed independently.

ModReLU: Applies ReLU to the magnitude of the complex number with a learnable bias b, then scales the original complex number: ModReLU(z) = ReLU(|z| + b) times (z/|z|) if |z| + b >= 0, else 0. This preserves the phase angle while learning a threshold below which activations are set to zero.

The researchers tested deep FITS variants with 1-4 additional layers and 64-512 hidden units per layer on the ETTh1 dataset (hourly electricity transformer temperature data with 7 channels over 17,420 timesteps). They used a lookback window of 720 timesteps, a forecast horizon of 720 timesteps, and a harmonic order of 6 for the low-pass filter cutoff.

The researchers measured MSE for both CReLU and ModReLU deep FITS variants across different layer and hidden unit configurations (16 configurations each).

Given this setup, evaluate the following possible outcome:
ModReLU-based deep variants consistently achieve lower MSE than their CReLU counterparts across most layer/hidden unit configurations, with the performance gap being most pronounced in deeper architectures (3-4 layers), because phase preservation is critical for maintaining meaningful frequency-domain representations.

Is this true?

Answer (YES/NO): NO